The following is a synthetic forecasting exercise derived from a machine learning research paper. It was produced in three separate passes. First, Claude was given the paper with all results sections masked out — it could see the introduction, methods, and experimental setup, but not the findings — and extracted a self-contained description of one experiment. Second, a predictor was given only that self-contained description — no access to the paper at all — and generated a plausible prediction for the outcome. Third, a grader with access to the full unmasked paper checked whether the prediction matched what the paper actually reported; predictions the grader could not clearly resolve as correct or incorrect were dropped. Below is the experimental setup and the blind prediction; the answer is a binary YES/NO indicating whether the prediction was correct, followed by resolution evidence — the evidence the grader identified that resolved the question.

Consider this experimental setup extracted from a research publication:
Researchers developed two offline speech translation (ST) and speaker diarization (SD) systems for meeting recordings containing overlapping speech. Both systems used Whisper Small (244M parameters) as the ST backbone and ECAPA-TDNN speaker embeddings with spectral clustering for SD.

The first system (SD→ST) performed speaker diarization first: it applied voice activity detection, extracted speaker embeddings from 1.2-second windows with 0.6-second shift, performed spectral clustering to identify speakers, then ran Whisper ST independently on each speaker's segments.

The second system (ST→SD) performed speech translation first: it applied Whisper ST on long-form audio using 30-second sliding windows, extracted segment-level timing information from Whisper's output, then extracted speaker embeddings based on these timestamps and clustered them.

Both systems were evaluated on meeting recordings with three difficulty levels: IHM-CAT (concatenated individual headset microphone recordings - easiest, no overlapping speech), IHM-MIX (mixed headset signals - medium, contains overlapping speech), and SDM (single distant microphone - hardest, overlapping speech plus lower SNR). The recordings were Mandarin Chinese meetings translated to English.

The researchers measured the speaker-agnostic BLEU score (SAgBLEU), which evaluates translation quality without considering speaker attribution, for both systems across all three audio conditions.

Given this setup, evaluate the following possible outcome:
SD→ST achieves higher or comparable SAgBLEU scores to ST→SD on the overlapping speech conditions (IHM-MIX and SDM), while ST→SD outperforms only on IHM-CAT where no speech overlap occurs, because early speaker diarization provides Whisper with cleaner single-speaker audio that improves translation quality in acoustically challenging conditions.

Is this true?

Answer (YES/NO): NO